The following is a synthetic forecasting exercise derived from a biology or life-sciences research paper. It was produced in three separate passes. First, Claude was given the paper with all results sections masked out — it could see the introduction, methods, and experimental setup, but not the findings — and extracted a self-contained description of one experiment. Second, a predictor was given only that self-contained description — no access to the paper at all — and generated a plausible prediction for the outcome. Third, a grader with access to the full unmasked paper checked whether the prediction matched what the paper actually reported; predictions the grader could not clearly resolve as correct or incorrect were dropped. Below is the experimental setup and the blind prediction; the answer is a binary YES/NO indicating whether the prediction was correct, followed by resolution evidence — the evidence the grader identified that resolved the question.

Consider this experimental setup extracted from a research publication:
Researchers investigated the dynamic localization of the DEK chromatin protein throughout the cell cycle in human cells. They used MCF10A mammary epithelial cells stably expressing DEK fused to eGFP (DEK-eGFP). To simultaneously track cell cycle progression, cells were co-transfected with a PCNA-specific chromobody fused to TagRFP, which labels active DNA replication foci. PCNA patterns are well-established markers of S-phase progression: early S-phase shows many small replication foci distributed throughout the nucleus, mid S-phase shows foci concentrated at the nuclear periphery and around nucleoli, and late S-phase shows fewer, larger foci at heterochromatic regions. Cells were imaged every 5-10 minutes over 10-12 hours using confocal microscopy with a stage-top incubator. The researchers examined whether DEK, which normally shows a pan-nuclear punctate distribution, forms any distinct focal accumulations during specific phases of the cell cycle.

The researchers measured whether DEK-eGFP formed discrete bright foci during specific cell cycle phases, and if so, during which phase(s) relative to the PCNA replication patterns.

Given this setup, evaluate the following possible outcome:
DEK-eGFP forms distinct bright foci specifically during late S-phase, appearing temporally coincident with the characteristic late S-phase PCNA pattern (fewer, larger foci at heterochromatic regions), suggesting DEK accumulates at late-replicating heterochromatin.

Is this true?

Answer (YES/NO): YES